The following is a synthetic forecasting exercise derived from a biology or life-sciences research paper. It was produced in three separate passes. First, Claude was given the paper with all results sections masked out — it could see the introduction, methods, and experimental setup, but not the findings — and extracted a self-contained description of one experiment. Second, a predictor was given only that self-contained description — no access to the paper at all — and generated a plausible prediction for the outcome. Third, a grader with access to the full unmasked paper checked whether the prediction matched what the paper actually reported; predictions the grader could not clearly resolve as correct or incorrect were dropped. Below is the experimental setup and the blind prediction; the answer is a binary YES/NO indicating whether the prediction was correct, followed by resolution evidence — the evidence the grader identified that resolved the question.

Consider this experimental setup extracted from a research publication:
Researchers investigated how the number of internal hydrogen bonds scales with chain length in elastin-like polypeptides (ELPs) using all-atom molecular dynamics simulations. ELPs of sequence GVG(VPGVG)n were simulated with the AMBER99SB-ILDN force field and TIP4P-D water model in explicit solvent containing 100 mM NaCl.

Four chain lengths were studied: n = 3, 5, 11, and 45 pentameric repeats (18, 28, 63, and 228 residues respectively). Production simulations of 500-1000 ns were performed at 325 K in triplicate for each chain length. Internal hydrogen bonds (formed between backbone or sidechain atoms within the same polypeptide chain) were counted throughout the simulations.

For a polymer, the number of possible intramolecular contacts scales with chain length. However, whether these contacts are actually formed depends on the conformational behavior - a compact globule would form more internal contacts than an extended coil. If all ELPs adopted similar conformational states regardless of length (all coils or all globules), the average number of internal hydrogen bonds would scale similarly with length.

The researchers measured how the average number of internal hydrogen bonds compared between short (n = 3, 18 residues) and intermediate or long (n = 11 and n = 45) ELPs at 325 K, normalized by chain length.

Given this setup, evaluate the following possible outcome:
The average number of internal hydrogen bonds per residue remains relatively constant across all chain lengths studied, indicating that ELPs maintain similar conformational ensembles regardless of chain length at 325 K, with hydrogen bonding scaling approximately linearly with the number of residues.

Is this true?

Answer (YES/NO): NO